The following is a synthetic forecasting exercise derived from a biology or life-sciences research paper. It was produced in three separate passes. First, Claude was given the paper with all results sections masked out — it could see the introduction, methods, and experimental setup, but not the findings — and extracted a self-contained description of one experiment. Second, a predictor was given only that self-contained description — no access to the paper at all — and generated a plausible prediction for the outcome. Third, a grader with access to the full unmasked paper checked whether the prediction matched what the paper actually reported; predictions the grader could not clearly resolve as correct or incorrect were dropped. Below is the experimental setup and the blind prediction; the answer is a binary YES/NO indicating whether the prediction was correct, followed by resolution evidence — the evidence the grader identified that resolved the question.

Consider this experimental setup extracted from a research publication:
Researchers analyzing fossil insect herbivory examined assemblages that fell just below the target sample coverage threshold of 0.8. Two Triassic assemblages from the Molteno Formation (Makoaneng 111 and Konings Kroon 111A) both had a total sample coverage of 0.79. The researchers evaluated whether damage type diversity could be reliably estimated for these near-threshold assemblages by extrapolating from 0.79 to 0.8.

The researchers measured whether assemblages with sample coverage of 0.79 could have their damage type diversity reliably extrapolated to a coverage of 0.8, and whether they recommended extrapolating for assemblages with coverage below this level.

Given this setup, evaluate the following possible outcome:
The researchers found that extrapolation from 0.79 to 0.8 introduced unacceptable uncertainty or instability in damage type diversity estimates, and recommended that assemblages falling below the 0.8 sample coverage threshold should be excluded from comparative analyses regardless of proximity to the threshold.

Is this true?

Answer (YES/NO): NO